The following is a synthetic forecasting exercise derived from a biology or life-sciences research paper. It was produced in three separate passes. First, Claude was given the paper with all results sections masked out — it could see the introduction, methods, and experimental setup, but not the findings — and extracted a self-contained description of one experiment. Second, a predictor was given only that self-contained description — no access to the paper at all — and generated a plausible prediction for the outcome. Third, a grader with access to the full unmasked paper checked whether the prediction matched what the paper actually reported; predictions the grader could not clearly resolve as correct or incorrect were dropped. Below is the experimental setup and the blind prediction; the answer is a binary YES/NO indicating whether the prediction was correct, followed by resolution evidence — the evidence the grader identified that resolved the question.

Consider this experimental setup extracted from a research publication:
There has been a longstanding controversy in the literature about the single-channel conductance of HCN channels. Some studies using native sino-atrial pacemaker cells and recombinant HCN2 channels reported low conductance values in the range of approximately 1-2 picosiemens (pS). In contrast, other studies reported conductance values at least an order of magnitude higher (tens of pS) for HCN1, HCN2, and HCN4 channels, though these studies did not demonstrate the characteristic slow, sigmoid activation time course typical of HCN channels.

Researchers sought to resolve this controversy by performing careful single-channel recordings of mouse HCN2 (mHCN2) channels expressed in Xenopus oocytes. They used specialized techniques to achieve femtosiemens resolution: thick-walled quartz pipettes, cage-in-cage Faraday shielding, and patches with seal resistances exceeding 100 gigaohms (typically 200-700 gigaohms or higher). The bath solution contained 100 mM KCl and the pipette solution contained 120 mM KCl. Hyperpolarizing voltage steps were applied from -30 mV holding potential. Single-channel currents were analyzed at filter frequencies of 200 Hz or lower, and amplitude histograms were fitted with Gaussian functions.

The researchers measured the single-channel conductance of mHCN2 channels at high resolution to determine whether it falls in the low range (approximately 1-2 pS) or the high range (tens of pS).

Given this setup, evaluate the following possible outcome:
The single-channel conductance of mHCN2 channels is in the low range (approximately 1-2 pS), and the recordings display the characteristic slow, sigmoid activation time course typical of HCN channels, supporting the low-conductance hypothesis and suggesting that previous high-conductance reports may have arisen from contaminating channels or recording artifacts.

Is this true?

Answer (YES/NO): YES